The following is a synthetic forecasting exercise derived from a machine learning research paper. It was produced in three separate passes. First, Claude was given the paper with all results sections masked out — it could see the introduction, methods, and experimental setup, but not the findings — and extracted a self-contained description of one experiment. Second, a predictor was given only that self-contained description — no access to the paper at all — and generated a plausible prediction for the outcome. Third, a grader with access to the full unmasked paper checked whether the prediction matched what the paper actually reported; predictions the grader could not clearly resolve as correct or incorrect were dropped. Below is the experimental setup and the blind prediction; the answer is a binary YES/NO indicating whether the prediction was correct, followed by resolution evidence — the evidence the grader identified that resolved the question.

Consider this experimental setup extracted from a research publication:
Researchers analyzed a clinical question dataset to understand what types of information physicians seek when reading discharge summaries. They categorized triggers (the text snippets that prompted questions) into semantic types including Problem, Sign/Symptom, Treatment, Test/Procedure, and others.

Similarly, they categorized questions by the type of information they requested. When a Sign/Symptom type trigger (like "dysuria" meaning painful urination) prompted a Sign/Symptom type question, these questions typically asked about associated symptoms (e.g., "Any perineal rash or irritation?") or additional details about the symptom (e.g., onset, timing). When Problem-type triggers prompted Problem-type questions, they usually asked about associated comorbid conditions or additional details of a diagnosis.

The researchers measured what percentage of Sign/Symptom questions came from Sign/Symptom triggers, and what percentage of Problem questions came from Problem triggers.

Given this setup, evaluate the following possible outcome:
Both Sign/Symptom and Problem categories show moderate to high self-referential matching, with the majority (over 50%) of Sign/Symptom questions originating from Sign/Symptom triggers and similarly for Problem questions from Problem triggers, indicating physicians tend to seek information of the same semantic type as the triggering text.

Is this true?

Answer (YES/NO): YES